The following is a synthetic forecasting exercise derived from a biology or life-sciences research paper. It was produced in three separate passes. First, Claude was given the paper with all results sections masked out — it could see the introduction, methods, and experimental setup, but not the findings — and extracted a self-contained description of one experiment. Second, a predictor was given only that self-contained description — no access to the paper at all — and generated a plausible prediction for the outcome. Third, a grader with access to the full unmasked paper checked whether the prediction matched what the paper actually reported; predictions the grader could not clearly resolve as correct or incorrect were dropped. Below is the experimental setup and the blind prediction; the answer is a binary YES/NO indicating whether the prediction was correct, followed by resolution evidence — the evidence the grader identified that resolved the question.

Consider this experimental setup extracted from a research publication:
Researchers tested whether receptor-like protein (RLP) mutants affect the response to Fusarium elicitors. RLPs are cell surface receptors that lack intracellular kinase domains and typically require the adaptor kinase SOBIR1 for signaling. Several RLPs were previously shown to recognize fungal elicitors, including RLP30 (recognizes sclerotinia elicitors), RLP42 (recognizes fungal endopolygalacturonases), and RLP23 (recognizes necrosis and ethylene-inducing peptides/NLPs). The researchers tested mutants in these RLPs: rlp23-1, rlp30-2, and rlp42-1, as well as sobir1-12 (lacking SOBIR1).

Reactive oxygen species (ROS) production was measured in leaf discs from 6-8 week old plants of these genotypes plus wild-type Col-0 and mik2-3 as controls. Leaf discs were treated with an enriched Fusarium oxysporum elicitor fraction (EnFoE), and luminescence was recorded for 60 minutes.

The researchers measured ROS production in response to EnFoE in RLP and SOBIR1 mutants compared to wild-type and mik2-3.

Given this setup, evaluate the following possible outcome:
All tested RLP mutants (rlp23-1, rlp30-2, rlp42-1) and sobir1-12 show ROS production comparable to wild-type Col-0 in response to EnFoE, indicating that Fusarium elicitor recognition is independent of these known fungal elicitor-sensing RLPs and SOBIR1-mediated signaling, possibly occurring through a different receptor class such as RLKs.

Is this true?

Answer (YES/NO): YES